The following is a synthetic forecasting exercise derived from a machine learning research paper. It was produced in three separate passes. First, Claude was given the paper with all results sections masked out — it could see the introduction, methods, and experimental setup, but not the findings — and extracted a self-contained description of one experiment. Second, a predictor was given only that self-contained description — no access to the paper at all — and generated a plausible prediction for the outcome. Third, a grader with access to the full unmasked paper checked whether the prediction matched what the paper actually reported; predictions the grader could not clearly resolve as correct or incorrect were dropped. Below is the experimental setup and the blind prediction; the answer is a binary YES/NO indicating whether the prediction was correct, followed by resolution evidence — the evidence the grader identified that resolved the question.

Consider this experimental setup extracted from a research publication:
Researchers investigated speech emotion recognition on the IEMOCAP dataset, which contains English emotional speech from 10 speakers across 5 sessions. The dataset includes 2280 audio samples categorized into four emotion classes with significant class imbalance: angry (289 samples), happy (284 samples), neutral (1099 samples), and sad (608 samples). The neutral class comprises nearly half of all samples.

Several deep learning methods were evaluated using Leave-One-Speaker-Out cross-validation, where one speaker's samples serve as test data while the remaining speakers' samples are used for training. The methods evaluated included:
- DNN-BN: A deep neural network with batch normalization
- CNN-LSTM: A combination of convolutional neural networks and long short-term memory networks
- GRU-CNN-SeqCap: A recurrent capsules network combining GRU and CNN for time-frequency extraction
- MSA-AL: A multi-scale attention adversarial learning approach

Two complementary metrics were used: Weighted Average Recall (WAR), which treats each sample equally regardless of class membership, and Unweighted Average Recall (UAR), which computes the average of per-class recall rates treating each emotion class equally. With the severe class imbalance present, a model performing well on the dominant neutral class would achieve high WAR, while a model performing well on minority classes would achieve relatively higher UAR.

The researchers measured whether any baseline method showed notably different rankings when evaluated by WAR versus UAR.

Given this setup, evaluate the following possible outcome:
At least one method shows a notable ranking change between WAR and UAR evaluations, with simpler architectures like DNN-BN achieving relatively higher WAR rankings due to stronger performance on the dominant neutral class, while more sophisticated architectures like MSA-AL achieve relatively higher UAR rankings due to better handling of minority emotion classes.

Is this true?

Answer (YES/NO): NO